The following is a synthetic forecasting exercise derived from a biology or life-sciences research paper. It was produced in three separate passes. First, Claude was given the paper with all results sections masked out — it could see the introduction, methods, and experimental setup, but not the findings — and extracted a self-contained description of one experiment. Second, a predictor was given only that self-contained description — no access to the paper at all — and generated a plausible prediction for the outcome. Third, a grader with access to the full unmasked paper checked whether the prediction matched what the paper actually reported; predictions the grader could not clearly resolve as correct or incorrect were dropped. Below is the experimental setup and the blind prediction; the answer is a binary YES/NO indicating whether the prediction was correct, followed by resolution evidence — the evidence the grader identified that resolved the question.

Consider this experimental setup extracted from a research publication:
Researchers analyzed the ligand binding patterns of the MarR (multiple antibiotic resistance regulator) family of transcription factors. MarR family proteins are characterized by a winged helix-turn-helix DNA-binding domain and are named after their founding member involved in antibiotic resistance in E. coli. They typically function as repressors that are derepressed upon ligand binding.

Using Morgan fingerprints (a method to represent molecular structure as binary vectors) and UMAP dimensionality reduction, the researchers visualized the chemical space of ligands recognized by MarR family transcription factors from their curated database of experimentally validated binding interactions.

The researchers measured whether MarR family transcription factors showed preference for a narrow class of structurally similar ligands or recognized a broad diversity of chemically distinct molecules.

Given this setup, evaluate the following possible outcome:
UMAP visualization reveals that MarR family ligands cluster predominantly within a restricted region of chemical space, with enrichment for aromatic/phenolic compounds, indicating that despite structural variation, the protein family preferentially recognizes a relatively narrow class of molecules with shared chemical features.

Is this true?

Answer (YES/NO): NO